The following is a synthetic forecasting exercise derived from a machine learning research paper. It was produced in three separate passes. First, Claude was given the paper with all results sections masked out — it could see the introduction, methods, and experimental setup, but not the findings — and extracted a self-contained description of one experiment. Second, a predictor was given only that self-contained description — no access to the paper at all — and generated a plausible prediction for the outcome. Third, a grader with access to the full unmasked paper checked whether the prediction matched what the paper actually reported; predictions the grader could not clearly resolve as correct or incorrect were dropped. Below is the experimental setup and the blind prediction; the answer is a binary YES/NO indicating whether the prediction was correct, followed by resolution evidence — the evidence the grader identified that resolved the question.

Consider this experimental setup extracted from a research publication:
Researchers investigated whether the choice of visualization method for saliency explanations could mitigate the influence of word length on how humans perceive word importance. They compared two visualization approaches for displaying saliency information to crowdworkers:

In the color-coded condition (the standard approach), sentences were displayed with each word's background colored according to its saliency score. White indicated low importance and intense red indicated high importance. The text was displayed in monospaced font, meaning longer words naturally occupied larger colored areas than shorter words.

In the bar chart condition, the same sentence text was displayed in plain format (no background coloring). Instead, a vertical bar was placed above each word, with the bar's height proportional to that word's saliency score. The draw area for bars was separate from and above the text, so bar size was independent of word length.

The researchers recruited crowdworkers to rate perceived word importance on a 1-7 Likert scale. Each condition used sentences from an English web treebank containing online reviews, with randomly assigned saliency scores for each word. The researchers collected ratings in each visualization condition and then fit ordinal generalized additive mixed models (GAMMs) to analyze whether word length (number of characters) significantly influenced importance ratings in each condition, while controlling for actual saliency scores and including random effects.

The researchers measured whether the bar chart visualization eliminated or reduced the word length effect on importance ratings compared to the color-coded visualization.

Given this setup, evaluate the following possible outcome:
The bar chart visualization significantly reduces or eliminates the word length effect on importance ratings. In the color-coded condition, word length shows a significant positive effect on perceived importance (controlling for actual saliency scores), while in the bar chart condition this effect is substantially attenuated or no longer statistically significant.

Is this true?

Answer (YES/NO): YES